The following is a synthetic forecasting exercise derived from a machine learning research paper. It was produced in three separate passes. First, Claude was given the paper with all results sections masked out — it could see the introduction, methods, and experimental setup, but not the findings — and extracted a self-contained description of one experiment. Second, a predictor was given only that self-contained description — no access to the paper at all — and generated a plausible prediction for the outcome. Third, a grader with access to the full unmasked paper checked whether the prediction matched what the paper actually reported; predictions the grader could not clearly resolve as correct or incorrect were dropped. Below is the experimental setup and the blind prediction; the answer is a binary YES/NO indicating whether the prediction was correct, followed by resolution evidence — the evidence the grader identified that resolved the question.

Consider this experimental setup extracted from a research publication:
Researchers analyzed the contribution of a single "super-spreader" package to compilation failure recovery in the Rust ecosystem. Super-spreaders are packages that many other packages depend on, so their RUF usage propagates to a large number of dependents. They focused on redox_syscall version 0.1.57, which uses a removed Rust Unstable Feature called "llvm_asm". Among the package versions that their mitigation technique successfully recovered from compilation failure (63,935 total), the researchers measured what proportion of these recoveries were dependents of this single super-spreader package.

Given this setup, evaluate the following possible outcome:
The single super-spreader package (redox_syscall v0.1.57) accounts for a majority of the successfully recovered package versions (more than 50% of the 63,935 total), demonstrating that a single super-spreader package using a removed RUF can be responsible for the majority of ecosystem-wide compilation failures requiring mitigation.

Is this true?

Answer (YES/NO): YES